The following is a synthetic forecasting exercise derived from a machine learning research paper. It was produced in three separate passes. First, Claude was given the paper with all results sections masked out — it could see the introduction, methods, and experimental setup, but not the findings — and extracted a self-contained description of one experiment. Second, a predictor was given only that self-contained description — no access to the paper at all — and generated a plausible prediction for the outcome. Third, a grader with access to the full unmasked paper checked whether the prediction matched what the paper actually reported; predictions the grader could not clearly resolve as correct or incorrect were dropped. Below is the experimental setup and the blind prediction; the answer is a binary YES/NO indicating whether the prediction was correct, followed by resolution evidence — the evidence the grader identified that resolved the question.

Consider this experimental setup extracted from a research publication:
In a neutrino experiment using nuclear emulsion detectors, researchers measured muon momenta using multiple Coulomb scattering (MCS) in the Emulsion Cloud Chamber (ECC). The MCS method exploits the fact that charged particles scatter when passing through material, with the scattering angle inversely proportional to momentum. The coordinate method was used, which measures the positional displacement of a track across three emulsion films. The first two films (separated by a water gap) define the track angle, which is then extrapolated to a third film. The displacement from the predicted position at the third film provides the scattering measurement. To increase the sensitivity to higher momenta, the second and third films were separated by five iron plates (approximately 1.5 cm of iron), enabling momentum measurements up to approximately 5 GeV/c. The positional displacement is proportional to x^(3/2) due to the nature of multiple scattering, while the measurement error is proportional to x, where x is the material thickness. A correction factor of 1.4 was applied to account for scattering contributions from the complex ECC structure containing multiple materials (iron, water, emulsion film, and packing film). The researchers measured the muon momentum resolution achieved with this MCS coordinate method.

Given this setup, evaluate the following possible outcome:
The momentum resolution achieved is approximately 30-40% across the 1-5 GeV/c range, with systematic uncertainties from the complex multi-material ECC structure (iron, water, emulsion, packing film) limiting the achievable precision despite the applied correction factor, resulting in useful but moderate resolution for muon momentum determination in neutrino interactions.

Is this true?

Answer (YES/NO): YES